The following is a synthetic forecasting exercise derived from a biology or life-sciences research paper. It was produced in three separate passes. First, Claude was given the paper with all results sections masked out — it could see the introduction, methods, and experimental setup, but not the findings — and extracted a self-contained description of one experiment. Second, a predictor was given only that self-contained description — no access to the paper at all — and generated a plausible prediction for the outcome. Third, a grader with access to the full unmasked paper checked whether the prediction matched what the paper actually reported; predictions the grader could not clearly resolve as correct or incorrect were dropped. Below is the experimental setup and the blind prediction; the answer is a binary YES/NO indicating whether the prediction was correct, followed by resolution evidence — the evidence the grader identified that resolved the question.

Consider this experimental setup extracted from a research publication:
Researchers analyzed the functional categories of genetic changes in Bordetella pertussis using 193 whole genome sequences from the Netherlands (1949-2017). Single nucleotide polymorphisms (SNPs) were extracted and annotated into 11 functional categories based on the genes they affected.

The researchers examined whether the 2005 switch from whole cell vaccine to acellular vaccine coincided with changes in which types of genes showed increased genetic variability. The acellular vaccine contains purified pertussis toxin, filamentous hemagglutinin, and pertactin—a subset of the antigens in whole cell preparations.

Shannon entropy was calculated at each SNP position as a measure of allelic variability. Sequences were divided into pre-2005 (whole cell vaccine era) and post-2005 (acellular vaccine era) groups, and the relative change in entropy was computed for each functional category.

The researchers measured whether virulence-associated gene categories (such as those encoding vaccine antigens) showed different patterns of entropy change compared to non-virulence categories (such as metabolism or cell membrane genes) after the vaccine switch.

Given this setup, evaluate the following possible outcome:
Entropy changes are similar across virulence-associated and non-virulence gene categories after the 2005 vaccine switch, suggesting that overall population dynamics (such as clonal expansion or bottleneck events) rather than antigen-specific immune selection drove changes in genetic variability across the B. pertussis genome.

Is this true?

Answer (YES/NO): YES